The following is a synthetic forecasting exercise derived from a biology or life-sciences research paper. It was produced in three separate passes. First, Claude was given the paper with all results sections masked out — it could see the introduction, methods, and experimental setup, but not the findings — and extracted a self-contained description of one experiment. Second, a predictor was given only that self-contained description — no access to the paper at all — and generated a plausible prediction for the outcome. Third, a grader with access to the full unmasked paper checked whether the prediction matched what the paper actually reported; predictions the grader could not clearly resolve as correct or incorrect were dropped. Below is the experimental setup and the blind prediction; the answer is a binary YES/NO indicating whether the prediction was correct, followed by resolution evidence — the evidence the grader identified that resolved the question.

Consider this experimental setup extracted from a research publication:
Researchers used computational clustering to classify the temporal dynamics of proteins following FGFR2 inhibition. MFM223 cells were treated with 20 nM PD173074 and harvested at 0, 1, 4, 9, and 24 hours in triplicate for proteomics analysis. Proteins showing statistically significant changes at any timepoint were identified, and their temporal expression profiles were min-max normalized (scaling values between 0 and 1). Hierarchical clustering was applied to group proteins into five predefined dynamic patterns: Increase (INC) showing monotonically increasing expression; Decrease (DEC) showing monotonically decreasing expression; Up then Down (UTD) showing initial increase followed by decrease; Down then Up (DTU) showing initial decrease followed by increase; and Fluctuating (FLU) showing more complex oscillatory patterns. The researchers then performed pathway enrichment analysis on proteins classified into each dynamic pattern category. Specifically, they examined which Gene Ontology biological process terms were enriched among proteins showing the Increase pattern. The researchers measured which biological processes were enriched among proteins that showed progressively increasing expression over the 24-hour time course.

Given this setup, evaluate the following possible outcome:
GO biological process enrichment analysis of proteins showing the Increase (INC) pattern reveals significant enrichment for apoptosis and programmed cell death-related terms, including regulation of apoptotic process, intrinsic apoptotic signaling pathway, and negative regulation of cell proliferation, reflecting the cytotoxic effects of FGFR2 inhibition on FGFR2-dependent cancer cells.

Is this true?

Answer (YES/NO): NO